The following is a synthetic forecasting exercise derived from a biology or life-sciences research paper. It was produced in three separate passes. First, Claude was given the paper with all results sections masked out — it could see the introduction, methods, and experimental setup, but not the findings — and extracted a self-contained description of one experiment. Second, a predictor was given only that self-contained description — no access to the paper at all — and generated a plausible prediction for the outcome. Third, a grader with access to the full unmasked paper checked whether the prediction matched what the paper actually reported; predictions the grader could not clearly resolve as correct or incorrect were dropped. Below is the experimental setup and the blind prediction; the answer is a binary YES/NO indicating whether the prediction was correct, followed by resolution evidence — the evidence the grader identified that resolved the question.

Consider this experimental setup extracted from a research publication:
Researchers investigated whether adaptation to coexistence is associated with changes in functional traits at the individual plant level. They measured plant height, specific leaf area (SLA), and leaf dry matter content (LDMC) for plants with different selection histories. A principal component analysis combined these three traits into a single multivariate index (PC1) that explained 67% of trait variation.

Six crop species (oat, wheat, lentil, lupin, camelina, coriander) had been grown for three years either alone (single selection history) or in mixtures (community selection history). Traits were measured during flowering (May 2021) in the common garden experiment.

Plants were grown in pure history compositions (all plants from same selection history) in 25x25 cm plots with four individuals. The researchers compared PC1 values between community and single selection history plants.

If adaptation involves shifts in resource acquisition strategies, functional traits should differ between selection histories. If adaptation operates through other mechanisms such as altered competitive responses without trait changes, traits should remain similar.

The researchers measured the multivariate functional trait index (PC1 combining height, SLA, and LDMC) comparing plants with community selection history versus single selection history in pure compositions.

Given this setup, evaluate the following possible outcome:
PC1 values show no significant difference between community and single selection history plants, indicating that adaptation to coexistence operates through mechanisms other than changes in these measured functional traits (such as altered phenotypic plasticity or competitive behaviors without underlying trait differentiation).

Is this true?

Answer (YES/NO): YES